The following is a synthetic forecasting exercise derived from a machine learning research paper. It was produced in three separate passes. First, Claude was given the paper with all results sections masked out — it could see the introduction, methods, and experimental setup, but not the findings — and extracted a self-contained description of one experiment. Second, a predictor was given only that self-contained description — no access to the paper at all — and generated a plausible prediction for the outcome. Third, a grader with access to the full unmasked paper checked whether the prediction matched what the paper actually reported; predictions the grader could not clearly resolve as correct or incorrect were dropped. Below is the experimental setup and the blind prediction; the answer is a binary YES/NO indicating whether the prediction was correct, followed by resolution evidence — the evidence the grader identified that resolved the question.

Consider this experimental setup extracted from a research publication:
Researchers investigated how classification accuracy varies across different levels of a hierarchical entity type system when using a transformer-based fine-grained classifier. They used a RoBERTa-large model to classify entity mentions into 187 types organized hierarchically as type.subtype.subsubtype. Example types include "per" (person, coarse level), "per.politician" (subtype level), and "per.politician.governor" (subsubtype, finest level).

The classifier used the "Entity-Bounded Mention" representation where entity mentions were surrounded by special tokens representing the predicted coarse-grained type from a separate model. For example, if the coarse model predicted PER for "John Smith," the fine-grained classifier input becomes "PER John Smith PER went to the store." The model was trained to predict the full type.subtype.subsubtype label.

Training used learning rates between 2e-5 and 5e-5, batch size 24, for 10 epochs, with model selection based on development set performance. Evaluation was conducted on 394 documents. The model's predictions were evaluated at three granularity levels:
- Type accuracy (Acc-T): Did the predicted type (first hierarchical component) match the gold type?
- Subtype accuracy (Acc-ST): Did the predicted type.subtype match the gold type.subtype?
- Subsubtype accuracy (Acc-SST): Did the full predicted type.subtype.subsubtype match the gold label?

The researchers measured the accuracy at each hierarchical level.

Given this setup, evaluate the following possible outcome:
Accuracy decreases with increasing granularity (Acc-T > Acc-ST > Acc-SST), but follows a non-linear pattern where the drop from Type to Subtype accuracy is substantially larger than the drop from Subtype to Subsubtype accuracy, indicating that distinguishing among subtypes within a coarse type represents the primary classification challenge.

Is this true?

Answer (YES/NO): YES